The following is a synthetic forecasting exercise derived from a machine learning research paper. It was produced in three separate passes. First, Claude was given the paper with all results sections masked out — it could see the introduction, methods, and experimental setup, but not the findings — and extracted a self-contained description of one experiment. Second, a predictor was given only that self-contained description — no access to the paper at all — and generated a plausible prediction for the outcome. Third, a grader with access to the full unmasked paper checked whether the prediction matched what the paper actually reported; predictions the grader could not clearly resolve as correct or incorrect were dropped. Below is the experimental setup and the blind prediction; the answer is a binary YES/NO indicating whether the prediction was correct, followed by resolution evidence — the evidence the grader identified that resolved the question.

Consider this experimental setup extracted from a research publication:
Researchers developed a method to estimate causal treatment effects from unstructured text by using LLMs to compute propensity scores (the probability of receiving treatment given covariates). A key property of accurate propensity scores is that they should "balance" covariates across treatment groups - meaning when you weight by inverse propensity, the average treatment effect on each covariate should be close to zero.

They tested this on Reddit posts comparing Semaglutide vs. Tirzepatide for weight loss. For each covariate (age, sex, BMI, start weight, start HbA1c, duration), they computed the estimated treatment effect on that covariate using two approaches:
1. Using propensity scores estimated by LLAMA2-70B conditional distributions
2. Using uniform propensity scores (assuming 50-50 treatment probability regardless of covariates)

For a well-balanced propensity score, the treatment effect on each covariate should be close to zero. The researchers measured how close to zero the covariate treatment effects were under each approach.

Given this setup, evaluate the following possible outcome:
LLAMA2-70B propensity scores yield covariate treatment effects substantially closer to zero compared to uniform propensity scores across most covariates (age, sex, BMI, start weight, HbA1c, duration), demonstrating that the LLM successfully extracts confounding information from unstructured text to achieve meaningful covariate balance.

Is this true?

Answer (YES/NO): YES